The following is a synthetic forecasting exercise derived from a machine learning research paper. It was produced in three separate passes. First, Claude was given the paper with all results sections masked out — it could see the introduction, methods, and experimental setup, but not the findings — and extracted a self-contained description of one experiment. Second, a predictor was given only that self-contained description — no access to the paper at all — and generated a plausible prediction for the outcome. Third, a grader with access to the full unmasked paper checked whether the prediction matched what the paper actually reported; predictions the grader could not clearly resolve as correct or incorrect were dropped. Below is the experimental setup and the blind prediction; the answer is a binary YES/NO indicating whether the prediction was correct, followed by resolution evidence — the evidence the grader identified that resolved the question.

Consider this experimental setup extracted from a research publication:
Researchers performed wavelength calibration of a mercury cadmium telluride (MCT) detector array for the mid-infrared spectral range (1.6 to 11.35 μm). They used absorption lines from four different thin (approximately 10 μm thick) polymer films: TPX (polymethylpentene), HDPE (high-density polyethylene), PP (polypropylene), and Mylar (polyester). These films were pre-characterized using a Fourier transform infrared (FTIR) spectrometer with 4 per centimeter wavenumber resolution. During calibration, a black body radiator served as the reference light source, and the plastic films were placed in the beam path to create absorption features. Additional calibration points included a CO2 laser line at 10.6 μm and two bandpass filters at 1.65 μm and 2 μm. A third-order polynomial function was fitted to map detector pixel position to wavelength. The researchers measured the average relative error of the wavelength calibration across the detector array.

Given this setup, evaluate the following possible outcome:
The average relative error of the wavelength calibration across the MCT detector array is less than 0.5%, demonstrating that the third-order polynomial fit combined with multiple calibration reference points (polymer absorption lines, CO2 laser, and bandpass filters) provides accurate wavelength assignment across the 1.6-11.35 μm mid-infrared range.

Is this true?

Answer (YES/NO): NO